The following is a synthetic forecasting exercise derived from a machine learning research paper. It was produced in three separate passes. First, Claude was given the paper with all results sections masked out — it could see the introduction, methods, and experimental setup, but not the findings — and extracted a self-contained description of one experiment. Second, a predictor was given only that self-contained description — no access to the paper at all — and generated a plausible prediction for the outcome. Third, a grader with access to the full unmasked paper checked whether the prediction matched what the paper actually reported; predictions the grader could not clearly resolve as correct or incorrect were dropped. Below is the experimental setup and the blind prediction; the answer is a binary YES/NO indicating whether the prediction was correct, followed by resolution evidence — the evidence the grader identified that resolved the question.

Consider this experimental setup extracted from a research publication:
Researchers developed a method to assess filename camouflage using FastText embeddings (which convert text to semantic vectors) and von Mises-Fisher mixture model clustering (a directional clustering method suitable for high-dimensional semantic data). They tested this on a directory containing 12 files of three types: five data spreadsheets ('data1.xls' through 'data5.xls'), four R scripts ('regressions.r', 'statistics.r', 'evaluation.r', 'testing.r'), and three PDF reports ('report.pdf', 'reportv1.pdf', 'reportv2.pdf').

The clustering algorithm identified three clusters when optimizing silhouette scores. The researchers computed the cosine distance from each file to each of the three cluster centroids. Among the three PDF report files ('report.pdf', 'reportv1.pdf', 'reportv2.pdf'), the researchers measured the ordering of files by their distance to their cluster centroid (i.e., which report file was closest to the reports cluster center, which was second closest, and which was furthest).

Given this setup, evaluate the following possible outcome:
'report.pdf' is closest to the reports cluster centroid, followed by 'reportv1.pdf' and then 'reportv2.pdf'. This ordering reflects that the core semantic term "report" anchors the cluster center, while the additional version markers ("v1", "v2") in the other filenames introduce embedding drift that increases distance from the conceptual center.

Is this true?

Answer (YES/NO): NO